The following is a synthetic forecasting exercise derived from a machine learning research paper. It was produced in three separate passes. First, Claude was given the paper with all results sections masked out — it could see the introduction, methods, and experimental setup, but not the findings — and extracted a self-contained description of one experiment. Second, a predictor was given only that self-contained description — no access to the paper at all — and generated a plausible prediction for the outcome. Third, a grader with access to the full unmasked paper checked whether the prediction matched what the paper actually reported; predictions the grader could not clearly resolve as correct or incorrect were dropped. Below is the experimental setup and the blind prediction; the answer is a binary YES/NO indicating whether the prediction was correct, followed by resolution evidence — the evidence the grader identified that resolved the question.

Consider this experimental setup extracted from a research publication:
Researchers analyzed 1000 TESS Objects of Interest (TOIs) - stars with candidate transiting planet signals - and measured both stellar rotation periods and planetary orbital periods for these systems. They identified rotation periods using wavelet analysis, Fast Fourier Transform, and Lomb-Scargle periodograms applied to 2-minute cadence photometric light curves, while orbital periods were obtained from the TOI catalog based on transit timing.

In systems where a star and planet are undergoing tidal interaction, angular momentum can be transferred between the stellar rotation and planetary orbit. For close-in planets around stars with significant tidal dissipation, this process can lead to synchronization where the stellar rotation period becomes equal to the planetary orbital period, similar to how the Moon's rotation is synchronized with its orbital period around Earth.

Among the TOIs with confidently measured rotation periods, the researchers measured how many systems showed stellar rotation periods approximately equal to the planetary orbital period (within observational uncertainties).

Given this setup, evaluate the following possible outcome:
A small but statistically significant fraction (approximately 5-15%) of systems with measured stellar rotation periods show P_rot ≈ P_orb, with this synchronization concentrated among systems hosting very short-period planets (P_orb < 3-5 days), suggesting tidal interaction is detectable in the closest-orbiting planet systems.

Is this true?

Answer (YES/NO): NO